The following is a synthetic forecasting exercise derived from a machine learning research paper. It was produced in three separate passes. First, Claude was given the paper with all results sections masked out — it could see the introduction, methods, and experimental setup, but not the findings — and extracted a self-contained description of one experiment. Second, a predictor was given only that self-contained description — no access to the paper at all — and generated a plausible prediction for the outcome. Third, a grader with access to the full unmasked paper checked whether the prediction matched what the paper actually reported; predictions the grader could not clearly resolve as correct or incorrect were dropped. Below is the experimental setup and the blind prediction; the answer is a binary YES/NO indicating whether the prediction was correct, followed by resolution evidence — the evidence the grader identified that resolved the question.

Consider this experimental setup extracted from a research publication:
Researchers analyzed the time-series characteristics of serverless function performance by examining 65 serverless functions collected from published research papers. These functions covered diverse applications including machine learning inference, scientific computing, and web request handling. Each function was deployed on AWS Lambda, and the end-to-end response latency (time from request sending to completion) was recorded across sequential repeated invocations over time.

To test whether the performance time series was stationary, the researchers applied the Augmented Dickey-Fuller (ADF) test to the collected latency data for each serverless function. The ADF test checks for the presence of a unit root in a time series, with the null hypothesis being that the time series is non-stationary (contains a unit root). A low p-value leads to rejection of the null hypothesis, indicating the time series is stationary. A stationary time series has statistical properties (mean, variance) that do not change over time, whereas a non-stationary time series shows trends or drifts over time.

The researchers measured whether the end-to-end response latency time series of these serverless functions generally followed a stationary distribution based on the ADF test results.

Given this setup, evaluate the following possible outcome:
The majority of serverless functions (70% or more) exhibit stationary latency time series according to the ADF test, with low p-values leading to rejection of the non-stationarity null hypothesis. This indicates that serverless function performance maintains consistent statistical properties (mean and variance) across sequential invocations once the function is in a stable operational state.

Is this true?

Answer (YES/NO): YES